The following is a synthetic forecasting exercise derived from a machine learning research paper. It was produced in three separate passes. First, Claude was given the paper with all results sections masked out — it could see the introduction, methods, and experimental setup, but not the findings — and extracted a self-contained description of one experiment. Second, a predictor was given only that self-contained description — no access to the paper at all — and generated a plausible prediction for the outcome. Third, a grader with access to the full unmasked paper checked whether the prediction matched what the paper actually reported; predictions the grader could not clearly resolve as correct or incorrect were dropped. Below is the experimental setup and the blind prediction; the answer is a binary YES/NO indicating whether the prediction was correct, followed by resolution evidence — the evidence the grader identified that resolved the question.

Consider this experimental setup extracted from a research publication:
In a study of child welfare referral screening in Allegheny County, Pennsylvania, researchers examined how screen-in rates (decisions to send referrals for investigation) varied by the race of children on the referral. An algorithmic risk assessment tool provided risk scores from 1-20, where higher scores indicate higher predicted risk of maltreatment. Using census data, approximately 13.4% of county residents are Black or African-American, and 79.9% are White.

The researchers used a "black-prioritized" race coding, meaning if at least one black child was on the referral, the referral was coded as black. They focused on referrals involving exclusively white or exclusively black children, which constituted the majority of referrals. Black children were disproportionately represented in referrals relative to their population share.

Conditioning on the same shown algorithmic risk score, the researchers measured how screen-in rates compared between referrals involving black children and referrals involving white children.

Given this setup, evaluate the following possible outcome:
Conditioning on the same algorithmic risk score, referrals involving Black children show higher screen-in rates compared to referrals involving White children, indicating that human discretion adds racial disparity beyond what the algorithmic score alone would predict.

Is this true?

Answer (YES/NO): NO